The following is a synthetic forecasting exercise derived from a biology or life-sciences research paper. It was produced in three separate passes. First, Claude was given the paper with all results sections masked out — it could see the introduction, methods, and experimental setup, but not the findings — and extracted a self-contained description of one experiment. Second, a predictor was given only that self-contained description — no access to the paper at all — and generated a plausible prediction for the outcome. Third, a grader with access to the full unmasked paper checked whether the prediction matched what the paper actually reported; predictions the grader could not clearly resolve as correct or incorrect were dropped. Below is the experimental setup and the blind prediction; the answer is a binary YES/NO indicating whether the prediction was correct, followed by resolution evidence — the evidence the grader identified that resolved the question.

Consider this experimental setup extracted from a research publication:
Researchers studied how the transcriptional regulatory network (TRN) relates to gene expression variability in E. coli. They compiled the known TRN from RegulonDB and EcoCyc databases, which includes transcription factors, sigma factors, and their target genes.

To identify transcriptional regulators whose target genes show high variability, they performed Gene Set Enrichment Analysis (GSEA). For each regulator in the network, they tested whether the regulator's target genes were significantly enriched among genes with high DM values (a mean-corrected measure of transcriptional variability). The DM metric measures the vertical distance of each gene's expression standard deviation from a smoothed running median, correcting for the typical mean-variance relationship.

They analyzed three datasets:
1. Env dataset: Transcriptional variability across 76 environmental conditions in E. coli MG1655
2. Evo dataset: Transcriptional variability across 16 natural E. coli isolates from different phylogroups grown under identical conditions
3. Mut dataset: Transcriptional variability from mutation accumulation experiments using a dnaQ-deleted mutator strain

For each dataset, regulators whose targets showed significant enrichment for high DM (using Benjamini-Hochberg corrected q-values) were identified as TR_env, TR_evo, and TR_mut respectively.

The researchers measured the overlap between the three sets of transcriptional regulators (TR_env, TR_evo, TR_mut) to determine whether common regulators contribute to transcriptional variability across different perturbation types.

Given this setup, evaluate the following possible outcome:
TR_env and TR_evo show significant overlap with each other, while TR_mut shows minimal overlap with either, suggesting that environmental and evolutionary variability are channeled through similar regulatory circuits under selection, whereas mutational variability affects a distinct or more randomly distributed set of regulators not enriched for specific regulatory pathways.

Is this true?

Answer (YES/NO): NO